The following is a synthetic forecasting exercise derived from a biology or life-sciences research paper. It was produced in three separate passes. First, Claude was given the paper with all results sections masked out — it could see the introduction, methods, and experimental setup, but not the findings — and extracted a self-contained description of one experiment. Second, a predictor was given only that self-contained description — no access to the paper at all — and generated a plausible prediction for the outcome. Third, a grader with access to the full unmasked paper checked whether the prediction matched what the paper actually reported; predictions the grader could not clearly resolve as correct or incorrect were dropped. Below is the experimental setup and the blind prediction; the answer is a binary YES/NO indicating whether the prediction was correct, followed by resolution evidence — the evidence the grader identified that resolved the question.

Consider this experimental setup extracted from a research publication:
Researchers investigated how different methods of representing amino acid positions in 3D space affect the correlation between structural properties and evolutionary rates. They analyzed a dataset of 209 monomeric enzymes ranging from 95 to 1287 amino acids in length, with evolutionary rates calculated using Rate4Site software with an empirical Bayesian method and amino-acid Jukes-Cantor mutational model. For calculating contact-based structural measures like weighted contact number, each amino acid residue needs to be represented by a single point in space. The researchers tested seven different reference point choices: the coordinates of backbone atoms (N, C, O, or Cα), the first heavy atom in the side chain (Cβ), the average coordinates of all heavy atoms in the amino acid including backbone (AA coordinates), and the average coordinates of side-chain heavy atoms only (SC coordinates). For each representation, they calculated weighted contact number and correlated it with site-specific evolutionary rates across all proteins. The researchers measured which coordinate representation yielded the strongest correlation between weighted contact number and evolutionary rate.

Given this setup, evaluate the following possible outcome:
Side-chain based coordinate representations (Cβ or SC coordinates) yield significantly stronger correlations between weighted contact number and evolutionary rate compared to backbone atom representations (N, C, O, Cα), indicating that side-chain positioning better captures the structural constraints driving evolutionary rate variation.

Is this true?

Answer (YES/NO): YES